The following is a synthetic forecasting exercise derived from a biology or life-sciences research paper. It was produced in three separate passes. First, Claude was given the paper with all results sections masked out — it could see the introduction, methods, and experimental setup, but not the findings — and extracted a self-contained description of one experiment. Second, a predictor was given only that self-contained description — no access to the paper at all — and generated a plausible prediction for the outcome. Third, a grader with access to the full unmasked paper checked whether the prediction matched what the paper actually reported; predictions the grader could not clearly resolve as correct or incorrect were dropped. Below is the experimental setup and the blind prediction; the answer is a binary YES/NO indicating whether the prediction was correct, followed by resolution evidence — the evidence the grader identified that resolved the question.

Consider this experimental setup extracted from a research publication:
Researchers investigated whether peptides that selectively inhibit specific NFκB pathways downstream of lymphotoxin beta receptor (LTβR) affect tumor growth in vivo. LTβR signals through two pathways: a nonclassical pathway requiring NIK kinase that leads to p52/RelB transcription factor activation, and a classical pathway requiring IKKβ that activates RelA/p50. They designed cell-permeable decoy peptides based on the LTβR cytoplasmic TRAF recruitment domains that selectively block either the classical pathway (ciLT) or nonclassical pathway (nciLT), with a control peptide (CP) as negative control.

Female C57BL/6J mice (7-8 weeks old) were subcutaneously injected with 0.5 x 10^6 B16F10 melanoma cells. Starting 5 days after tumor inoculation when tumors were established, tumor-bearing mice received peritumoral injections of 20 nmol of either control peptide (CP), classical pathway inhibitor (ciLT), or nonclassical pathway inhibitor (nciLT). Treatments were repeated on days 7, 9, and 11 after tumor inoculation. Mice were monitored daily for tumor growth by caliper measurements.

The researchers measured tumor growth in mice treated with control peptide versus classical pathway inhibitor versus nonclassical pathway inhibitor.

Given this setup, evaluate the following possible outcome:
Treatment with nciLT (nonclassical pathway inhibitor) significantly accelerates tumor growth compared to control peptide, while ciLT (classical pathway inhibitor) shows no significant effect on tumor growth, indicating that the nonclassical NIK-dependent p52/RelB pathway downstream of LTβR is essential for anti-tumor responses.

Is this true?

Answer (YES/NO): NO